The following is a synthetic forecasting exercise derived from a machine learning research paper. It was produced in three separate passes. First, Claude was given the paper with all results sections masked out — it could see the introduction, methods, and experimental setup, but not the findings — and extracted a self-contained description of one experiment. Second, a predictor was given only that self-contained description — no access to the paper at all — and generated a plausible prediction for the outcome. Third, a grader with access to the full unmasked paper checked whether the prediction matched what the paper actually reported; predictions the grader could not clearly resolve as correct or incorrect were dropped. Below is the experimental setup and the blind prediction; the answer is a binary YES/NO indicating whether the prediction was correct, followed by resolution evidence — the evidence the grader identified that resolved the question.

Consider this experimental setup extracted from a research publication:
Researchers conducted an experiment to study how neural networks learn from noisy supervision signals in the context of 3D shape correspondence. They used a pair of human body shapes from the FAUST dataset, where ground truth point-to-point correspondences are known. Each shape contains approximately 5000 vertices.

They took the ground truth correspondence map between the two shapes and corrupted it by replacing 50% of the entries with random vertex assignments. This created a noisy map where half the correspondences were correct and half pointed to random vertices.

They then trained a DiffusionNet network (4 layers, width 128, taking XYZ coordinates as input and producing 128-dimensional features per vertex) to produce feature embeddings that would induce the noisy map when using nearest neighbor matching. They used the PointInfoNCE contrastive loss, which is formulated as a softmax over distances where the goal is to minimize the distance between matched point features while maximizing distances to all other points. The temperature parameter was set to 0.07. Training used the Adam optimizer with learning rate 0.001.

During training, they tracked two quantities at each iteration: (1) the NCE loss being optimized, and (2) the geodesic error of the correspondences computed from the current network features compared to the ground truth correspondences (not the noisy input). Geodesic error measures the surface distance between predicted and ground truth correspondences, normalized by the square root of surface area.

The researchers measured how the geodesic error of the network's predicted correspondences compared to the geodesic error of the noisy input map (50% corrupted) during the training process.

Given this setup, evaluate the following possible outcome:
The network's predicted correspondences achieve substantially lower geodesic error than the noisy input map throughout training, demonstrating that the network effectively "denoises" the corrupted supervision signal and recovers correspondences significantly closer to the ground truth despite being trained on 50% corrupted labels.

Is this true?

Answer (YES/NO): NO